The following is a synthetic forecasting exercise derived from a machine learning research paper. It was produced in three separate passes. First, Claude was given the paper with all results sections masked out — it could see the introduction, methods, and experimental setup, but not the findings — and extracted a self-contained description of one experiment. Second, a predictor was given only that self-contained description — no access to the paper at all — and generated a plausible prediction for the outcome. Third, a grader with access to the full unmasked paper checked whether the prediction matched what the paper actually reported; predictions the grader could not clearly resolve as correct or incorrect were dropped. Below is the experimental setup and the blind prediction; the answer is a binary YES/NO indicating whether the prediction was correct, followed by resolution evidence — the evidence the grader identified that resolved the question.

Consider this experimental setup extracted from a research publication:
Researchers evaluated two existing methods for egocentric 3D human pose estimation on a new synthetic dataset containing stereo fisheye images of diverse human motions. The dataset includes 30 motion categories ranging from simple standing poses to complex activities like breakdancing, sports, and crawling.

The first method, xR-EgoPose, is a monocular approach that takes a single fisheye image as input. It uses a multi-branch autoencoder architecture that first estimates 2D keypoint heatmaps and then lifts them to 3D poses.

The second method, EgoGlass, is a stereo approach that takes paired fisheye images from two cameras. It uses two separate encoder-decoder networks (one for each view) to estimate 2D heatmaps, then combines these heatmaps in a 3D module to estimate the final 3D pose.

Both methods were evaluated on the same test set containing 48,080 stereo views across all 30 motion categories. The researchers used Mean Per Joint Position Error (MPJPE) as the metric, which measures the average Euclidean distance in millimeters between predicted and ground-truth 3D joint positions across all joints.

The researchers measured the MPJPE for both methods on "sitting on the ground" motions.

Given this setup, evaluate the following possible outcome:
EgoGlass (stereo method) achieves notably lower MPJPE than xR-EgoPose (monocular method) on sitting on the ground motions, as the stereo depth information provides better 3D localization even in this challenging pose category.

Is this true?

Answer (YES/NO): YES